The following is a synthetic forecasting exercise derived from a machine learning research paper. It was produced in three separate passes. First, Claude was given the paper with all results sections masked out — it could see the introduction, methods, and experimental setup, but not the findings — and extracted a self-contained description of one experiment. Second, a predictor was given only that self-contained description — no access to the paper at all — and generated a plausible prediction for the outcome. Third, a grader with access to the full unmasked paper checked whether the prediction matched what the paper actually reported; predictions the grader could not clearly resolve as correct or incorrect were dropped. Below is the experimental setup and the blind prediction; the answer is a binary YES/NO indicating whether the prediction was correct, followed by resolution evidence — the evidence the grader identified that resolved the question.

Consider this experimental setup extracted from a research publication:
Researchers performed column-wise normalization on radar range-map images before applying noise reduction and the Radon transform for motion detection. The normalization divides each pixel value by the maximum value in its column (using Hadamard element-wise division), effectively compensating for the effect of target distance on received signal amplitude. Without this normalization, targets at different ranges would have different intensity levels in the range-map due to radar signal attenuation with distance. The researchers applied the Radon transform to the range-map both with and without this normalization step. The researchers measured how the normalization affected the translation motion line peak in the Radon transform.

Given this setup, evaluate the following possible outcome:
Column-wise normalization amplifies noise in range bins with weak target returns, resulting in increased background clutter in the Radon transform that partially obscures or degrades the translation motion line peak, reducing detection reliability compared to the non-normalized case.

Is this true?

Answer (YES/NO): NO